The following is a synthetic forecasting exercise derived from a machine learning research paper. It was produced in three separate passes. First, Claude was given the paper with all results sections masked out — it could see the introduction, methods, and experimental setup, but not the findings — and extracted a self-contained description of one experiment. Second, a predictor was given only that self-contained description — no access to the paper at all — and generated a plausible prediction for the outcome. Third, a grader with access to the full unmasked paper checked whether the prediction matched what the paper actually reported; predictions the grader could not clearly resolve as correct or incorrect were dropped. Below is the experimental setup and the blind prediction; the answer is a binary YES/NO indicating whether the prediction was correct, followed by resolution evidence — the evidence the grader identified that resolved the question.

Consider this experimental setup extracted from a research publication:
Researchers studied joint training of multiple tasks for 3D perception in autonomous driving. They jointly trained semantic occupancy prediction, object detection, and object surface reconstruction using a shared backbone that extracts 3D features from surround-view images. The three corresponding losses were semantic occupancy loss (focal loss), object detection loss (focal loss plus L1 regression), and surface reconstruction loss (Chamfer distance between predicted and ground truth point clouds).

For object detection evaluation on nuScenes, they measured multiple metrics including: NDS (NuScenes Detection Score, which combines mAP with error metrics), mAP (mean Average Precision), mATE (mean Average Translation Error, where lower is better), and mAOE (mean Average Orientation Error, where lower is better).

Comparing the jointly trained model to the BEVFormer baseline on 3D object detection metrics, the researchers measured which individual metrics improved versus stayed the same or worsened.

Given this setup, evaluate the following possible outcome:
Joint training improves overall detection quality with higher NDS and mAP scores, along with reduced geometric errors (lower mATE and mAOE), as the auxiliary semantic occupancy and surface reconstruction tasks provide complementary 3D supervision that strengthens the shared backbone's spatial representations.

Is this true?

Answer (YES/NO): YES